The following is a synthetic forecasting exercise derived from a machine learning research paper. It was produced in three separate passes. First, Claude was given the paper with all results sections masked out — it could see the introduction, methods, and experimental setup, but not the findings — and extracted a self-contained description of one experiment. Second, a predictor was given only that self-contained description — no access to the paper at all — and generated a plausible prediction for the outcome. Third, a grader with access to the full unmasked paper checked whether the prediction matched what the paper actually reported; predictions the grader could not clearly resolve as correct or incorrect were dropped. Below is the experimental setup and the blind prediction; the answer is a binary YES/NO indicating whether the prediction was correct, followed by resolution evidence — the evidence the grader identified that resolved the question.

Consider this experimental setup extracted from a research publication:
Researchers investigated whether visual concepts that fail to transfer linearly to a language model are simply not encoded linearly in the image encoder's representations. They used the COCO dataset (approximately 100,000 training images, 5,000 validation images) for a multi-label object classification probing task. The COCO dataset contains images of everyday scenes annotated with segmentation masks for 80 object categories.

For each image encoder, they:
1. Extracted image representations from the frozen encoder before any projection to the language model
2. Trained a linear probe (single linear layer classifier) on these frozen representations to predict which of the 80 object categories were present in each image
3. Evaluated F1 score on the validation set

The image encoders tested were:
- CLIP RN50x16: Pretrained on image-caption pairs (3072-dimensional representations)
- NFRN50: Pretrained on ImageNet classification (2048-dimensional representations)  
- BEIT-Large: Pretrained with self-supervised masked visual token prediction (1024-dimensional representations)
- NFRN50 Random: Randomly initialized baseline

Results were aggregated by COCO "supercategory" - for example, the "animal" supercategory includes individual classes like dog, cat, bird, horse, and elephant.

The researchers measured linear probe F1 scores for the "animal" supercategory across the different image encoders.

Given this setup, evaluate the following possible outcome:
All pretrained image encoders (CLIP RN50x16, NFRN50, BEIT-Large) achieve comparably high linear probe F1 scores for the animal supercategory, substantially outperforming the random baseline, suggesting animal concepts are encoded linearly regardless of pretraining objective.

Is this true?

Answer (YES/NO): NO